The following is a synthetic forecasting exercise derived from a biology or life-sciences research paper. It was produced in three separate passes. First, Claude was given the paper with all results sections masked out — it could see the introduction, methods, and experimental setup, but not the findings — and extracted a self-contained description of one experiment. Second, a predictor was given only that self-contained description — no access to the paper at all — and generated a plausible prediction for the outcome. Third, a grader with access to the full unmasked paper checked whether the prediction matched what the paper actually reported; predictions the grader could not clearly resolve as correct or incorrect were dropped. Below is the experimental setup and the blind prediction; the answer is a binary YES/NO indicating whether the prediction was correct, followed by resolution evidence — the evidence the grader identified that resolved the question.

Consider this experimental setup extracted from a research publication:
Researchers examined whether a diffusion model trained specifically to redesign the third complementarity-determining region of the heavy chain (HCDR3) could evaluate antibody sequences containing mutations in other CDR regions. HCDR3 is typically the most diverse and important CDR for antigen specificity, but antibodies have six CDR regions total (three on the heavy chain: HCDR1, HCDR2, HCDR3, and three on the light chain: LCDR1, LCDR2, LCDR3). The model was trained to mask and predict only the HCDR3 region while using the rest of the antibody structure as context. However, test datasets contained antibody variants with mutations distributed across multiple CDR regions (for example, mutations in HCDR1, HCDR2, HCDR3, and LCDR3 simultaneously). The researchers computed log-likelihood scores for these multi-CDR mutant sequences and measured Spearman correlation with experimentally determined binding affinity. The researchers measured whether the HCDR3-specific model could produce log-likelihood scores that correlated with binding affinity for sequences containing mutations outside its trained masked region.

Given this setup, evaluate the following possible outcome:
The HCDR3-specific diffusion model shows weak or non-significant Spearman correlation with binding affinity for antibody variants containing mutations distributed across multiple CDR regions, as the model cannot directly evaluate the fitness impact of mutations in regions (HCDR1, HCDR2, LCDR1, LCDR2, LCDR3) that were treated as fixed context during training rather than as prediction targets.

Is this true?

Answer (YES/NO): NO